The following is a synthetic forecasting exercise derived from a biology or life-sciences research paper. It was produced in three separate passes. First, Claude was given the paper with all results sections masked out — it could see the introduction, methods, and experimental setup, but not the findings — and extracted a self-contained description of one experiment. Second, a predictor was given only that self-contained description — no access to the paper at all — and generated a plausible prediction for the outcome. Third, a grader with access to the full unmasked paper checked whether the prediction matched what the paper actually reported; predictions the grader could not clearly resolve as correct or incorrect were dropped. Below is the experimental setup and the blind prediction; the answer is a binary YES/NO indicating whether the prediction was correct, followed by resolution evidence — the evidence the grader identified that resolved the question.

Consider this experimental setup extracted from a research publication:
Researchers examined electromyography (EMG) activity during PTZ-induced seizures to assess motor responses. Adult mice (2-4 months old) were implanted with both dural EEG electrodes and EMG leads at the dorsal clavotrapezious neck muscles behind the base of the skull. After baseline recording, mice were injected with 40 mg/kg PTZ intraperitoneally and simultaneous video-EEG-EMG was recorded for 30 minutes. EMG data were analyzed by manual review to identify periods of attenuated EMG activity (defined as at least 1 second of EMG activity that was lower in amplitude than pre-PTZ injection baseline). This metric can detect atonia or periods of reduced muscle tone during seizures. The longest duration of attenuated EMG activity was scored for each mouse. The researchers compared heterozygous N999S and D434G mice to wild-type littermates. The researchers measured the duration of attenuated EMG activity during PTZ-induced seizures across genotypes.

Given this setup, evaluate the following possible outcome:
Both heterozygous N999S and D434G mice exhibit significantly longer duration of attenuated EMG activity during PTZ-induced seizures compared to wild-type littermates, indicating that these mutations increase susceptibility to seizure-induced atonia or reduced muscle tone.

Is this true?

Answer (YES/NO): NO